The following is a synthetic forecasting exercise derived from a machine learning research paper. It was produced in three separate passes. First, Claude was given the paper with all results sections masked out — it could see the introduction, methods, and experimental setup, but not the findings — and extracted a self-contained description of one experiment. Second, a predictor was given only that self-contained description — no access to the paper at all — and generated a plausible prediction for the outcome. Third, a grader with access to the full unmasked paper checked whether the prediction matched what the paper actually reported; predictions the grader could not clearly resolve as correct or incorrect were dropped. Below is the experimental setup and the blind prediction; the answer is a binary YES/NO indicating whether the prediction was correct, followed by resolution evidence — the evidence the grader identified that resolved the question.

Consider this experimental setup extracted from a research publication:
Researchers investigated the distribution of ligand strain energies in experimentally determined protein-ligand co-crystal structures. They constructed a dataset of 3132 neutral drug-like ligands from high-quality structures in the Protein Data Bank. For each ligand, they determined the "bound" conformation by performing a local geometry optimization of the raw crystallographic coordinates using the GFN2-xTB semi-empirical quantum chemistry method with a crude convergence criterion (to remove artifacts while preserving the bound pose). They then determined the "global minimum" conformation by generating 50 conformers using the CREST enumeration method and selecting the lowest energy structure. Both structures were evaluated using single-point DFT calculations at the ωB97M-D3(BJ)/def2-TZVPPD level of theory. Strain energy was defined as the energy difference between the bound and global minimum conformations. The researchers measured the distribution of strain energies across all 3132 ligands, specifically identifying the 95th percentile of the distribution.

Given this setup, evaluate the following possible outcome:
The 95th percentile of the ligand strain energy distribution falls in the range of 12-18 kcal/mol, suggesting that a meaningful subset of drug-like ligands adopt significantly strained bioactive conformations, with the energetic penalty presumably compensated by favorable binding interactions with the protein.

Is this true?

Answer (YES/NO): YES